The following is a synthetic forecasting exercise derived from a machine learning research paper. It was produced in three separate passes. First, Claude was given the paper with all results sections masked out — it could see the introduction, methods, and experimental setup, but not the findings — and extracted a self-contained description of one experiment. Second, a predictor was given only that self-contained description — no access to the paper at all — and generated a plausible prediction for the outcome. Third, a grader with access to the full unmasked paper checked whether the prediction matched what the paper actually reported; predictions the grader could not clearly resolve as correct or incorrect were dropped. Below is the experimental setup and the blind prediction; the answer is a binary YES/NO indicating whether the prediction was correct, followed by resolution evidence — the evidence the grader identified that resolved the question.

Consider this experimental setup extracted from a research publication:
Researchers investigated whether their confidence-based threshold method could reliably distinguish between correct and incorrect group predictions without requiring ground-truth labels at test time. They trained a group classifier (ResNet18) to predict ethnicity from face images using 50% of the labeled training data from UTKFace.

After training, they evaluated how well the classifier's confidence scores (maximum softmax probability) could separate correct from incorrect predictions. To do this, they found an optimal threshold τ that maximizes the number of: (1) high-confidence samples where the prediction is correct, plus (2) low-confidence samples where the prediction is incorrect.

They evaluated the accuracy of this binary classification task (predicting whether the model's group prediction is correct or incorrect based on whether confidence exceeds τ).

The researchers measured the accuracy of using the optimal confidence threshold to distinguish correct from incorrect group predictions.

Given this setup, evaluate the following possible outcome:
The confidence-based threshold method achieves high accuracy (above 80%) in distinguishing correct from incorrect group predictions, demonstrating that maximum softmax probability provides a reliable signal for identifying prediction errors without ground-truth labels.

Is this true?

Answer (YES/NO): YES